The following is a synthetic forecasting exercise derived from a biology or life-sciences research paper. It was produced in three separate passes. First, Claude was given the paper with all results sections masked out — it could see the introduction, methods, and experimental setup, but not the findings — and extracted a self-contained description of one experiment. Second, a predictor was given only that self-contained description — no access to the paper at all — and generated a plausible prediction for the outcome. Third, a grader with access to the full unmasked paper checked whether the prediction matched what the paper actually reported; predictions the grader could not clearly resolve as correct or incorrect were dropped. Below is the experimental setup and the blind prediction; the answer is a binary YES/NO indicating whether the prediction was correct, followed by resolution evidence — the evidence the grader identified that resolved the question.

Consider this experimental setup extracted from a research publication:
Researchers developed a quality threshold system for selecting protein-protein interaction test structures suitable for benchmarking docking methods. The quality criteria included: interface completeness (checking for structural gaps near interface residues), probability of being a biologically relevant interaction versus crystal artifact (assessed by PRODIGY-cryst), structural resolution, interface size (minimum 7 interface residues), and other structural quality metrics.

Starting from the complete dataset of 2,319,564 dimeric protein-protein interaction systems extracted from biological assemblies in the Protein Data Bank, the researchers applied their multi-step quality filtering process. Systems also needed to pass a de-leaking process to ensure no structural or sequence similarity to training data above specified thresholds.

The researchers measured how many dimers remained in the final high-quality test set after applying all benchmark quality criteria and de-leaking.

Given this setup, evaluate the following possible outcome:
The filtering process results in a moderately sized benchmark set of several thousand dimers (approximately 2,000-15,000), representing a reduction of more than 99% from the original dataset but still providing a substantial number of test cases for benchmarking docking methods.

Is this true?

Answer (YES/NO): NO